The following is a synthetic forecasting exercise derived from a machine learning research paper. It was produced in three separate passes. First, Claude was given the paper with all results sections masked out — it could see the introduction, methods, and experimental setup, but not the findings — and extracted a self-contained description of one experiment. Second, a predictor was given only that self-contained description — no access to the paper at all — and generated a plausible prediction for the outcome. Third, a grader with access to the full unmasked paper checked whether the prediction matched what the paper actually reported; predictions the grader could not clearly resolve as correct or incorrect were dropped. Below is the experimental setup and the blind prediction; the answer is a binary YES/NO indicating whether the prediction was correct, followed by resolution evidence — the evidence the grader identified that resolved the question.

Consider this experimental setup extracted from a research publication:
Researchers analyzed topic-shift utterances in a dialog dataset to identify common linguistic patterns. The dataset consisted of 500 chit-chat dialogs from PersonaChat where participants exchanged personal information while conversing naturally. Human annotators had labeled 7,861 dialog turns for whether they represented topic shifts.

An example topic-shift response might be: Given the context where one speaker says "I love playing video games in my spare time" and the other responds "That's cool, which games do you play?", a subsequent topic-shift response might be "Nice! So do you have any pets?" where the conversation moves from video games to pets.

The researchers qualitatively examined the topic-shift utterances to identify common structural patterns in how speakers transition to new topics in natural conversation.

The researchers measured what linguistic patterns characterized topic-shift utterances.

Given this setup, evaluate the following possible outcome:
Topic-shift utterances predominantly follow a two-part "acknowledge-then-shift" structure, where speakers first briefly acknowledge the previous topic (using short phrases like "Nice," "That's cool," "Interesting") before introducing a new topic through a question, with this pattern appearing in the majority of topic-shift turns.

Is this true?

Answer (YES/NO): NO